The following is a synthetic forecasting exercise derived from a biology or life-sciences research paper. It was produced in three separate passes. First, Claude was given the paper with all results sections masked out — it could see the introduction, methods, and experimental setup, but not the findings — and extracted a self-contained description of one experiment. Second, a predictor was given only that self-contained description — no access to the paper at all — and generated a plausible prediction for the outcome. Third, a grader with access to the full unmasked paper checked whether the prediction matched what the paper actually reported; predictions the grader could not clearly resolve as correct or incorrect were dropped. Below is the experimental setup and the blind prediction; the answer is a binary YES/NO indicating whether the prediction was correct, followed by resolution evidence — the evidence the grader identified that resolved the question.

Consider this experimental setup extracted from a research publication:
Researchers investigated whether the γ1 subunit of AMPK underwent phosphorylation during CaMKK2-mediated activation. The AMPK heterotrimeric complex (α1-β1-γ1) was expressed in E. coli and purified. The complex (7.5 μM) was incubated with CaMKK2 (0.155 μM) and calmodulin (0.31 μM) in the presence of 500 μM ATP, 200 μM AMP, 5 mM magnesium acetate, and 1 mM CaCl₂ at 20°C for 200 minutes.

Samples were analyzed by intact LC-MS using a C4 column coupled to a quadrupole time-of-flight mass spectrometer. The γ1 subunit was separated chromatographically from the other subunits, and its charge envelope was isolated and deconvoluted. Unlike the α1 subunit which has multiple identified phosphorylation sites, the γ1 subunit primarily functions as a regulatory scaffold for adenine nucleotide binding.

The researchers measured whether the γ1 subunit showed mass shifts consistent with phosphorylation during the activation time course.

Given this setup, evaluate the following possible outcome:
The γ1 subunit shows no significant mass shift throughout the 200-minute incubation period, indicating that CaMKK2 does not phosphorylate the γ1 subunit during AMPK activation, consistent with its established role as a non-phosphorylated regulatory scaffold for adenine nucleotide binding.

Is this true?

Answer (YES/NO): NO